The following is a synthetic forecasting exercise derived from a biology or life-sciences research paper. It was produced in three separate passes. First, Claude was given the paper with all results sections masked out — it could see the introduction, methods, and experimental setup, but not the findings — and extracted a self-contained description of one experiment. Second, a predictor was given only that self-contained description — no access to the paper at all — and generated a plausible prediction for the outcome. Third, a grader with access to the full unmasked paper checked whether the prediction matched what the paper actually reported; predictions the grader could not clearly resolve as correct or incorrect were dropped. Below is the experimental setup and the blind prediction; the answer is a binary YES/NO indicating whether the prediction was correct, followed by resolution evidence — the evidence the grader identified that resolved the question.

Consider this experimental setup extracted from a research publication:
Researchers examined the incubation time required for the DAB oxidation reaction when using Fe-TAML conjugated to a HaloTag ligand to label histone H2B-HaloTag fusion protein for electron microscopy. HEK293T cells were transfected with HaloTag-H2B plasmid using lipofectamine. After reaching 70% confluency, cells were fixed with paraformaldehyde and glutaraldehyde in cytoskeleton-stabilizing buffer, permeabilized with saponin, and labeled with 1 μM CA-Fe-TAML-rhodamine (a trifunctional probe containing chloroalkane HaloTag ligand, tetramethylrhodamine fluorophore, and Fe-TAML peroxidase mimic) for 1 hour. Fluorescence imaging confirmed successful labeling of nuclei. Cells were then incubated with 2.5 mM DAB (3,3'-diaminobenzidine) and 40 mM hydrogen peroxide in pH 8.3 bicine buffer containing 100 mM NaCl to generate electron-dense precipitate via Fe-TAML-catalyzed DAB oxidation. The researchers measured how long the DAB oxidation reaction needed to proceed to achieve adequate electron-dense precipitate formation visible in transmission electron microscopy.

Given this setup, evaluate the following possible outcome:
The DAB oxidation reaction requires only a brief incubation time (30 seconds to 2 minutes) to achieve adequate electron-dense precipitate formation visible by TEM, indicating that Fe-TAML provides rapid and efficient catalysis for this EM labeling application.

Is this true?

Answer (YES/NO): NO